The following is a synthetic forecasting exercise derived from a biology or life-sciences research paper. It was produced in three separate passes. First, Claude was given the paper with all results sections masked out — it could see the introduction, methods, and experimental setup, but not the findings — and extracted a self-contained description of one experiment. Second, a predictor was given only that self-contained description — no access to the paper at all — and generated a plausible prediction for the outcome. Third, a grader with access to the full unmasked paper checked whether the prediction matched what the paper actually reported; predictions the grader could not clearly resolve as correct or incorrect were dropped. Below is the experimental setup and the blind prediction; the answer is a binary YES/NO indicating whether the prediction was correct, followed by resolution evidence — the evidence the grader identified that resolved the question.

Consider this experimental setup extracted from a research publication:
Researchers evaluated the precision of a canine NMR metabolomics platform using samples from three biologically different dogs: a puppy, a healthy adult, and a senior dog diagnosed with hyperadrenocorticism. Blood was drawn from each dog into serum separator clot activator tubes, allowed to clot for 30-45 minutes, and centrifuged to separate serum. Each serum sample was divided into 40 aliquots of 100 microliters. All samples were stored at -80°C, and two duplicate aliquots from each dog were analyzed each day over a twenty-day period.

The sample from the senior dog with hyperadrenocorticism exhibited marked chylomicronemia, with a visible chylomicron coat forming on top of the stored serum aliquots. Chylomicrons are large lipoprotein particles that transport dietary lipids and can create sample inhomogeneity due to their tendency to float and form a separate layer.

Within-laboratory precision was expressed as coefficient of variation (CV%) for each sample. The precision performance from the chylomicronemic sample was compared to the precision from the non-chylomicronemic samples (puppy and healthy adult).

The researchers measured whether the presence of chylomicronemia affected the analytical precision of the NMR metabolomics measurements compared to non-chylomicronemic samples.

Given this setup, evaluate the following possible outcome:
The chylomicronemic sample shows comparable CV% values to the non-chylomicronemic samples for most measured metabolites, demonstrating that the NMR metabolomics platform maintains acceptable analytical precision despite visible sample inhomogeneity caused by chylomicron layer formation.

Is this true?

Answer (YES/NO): NO